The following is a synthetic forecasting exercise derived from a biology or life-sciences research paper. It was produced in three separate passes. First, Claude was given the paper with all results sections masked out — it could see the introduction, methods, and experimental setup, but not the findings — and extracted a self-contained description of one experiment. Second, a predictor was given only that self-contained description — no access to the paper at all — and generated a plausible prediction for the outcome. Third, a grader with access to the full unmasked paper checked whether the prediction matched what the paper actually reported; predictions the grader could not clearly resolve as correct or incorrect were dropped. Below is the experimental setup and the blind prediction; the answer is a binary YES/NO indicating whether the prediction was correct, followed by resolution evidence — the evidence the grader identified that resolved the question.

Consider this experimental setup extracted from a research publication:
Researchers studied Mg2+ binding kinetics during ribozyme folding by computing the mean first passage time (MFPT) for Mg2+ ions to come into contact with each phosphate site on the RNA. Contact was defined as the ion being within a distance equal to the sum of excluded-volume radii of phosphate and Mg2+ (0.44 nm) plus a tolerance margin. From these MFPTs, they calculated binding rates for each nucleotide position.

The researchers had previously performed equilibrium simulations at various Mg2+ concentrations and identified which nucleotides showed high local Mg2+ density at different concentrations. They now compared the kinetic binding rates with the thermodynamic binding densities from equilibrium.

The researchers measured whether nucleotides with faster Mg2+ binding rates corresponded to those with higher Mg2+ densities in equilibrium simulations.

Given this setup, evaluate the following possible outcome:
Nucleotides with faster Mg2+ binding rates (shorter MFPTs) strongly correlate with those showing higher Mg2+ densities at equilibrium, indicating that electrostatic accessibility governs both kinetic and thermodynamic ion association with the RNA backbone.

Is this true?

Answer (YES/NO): NO